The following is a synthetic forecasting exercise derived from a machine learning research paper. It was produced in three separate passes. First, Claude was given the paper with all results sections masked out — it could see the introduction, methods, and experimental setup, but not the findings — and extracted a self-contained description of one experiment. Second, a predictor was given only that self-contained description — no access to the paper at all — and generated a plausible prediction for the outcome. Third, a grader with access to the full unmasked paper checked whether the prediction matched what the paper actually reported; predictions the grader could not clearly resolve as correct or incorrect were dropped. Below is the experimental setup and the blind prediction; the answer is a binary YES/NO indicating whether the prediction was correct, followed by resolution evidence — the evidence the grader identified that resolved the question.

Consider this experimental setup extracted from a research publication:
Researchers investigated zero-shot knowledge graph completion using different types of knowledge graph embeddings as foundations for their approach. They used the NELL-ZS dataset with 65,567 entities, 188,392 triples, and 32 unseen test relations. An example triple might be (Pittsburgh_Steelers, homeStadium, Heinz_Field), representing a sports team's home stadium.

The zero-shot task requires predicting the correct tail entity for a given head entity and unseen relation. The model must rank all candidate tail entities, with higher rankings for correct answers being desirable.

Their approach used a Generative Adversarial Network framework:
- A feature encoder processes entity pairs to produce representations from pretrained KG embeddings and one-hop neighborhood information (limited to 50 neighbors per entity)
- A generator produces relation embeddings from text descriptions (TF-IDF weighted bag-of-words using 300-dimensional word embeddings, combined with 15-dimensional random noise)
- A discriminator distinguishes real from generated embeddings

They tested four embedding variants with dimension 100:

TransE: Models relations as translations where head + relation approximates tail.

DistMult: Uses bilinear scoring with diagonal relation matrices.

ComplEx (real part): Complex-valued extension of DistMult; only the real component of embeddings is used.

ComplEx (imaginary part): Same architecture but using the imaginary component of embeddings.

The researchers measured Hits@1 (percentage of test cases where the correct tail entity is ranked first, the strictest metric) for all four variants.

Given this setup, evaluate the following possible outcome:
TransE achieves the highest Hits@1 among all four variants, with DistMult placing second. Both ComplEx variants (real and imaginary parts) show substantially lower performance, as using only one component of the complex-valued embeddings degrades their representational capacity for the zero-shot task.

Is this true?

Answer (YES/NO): NO